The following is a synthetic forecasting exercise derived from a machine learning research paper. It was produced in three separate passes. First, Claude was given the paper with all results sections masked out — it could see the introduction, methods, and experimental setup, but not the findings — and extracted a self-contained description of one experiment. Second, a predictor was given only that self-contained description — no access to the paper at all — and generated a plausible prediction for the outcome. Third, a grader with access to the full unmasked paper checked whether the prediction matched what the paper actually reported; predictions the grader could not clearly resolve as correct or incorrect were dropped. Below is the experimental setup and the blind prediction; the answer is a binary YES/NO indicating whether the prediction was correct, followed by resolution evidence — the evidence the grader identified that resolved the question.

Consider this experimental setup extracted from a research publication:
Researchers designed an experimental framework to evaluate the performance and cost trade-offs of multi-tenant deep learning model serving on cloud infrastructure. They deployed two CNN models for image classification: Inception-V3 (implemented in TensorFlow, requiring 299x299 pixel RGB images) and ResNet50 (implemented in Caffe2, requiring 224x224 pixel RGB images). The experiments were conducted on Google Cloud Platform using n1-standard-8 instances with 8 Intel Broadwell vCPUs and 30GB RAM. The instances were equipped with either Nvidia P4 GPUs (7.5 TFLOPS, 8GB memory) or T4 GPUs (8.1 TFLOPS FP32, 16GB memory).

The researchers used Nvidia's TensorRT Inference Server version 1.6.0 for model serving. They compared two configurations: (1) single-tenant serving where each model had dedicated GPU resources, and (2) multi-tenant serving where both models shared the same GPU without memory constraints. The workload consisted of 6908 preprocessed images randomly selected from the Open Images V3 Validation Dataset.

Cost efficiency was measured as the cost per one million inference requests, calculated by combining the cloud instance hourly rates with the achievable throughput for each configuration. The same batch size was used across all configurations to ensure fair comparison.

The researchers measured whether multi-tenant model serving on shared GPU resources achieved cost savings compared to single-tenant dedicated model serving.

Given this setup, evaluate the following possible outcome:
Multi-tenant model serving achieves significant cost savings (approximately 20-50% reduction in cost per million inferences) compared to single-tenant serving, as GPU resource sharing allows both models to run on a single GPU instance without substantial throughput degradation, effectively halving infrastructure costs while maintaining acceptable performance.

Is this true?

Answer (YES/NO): NO